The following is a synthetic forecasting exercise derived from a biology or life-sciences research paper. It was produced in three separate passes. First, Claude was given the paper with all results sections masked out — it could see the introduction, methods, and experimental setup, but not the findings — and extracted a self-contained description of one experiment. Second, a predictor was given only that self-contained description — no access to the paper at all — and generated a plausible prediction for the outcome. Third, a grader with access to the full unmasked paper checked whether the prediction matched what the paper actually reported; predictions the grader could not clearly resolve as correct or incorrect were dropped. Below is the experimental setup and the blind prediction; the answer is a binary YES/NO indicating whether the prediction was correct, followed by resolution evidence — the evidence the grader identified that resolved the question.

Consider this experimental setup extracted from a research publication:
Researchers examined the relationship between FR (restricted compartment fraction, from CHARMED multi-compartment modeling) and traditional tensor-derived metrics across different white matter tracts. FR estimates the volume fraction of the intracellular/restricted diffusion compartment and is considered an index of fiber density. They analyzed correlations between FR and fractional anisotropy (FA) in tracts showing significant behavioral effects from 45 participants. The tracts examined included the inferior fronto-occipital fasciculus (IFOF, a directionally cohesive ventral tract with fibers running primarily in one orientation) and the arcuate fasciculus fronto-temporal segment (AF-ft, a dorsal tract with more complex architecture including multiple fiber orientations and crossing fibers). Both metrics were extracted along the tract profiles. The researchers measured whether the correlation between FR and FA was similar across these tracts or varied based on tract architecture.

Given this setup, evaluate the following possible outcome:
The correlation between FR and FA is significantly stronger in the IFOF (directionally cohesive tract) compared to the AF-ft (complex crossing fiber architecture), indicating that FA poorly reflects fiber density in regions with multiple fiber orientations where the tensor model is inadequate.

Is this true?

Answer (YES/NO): YES